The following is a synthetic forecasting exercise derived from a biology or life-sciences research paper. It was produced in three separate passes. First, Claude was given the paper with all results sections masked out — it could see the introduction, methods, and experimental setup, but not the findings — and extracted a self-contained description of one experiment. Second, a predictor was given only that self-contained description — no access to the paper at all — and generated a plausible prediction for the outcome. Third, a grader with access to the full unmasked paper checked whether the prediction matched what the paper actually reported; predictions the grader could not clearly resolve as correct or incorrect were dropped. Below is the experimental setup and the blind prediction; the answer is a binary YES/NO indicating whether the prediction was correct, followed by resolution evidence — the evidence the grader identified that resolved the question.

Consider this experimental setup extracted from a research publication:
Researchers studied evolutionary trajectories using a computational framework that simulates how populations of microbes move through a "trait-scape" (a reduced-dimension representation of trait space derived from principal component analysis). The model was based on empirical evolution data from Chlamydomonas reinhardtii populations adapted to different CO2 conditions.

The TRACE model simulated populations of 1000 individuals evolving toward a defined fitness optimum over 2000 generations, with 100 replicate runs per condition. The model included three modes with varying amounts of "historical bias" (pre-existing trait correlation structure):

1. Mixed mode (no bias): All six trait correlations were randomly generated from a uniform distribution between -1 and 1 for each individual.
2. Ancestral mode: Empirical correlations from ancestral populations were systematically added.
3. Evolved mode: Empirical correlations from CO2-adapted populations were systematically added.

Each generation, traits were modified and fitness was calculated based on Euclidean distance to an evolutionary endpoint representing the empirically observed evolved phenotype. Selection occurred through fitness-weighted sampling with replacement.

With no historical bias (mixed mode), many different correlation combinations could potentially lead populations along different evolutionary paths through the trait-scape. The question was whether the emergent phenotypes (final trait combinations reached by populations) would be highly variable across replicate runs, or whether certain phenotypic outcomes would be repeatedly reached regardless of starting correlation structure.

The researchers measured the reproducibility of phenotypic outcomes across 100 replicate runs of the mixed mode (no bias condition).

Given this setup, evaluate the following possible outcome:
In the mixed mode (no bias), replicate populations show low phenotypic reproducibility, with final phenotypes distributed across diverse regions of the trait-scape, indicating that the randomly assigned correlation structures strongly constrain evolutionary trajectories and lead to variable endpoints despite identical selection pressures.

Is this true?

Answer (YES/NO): NO